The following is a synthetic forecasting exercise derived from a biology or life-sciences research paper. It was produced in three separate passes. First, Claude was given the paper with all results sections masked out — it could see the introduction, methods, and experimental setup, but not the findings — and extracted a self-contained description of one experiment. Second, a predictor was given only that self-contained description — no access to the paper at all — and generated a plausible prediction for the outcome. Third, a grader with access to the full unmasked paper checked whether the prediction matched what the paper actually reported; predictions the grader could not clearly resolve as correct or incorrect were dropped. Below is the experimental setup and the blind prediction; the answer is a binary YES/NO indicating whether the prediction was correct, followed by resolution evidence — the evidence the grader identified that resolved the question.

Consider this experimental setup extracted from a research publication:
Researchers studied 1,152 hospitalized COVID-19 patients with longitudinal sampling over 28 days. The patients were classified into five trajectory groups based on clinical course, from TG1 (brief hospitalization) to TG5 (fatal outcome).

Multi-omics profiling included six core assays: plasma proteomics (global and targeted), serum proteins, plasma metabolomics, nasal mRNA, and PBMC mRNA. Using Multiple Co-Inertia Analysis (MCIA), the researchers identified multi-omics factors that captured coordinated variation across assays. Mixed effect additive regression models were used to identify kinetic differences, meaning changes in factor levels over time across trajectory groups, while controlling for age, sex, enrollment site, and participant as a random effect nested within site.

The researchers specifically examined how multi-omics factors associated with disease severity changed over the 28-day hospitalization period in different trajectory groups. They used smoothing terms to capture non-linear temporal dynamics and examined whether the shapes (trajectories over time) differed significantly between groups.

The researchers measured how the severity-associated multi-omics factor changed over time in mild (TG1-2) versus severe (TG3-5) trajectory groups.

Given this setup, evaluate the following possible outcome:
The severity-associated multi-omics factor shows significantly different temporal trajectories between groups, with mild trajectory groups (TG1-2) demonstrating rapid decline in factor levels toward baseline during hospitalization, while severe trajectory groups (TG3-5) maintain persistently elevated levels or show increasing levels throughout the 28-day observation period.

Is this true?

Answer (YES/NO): NO